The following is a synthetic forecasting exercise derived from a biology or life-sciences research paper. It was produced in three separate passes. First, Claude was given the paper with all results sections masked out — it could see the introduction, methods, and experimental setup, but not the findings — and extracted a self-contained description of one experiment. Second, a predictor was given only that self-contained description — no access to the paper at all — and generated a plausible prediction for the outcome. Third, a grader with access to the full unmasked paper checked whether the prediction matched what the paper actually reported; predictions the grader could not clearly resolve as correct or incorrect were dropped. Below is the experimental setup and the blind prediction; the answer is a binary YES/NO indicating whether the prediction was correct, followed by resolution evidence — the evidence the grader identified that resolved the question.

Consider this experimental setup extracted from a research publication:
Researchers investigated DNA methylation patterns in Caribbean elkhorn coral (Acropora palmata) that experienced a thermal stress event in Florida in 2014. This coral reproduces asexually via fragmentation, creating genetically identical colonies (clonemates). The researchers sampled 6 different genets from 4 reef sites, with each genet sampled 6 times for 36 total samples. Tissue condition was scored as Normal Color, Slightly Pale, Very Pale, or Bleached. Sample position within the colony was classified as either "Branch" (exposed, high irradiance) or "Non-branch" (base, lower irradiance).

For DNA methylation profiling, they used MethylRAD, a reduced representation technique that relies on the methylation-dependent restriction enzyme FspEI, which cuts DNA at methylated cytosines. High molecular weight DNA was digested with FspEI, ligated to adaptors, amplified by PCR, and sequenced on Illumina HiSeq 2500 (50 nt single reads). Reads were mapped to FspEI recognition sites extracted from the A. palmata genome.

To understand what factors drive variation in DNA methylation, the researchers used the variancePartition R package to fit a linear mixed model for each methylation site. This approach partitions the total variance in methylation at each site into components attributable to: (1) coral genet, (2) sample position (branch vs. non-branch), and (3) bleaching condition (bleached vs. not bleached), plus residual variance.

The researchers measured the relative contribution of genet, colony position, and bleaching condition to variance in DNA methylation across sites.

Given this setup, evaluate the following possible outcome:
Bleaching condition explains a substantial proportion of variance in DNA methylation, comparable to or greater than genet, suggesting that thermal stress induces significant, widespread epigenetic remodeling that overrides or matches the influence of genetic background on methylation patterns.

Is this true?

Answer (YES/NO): NO